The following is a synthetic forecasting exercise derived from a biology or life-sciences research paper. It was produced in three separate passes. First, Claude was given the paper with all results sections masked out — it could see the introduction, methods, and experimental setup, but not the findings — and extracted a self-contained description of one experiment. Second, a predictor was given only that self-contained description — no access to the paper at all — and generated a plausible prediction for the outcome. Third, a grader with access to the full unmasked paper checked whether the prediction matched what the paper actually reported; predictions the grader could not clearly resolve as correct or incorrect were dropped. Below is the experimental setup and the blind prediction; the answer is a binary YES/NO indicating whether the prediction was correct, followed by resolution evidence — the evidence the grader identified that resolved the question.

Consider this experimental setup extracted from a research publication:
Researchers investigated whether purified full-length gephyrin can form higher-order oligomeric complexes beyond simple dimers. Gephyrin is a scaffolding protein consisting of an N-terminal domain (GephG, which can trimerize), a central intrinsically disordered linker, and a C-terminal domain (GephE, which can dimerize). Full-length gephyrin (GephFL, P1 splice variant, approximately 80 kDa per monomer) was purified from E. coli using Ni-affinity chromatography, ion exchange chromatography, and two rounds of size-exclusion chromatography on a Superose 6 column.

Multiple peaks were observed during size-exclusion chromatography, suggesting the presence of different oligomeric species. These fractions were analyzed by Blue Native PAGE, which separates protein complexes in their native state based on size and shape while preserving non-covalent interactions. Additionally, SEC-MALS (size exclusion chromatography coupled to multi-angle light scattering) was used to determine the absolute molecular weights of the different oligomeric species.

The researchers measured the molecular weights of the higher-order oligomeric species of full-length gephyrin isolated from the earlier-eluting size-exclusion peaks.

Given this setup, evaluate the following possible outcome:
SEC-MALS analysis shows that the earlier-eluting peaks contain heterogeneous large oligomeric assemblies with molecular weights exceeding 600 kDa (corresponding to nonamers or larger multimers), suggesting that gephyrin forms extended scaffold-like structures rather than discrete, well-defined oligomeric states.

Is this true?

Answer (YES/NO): NO